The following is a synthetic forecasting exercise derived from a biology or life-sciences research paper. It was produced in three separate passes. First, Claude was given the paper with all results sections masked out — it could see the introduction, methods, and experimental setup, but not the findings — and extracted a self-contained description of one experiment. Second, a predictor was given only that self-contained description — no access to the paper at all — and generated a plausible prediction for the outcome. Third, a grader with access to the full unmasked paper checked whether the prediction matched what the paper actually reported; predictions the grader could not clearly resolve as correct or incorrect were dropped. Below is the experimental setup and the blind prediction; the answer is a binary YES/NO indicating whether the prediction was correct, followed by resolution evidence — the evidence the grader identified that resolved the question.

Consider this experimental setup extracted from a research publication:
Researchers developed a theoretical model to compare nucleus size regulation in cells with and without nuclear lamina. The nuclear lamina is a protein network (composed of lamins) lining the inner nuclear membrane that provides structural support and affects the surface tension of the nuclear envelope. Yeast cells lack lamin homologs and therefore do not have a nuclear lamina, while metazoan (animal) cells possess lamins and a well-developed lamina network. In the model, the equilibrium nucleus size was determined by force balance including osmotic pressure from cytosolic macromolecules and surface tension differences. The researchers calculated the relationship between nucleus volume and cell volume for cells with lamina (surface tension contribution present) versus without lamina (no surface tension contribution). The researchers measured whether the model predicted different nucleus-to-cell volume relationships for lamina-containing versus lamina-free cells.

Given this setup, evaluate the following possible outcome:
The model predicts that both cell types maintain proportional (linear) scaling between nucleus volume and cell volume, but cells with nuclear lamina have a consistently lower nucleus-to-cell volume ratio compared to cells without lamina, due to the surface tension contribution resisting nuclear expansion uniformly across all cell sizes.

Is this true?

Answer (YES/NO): NO